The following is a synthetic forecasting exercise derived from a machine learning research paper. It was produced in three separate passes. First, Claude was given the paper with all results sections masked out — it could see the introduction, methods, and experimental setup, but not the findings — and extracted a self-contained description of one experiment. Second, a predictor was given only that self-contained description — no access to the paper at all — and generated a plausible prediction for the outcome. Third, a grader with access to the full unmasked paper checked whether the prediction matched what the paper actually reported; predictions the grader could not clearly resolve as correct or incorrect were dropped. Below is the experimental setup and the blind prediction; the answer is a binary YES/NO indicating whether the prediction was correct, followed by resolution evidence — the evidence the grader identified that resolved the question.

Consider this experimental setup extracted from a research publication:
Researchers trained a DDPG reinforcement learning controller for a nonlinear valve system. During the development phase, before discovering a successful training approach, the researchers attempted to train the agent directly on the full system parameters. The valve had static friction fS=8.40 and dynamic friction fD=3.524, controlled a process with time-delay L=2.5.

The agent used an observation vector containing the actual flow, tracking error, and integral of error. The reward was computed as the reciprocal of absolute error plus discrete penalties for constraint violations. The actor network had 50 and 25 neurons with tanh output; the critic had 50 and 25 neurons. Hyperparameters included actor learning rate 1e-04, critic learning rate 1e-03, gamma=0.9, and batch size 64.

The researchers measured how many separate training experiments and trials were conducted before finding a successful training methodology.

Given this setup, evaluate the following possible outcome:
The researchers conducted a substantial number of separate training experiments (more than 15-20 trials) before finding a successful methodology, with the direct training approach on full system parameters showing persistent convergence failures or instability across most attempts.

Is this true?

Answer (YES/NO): YES